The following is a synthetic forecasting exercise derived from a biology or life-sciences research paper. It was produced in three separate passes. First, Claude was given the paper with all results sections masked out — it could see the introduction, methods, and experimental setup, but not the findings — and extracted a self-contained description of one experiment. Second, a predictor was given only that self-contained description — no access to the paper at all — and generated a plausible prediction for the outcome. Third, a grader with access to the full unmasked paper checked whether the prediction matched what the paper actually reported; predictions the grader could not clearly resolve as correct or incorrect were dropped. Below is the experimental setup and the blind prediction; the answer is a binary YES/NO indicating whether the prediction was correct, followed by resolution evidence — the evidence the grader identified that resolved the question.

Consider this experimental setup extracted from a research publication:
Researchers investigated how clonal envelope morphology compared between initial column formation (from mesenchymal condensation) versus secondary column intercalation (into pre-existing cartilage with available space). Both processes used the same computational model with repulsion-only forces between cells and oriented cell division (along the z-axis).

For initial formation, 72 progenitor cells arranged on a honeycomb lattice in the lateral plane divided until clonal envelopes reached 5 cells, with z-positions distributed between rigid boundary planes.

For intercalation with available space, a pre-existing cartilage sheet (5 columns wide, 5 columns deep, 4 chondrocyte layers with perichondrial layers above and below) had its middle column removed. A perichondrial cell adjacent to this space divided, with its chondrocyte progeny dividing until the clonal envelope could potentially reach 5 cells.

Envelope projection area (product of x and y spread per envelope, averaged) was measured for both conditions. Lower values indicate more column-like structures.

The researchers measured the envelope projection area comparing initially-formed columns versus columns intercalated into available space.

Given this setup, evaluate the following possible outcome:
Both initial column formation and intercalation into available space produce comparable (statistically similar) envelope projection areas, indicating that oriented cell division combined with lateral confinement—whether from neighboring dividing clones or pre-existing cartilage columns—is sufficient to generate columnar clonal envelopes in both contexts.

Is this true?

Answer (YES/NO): YES